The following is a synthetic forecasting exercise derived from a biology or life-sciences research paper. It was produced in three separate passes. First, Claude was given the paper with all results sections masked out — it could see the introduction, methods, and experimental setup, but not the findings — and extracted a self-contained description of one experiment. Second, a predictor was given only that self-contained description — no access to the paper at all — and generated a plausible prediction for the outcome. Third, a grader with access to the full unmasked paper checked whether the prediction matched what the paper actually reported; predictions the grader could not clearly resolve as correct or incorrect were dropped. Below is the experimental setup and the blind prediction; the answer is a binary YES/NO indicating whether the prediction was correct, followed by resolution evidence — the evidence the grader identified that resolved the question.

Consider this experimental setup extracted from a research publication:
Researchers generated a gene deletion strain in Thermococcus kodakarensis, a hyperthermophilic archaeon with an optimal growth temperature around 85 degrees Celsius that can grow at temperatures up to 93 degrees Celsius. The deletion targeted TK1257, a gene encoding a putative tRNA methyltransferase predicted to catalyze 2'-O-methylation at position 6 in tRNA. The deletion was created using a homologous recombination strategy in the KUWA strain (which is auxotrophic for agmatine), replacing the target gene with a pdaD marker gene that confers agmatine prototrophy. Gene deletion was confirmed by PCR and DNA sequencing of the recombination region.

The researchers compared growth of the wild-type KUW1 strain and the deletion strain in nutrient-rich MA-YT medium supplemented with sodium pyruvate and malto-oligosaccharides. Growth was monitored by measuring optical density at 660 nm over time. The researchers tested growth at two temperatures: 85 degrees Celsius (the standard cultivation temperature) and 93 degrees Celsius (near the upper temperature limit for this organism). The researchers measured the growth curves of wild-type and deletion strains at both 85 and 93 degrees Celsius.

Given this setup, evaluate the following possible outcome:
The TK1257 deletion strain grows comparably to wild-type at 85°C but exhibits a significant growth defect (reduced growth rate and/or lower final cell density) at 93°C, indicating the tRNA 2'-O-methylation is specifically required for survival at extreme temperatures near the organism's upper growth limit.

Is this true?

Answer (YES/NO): NO